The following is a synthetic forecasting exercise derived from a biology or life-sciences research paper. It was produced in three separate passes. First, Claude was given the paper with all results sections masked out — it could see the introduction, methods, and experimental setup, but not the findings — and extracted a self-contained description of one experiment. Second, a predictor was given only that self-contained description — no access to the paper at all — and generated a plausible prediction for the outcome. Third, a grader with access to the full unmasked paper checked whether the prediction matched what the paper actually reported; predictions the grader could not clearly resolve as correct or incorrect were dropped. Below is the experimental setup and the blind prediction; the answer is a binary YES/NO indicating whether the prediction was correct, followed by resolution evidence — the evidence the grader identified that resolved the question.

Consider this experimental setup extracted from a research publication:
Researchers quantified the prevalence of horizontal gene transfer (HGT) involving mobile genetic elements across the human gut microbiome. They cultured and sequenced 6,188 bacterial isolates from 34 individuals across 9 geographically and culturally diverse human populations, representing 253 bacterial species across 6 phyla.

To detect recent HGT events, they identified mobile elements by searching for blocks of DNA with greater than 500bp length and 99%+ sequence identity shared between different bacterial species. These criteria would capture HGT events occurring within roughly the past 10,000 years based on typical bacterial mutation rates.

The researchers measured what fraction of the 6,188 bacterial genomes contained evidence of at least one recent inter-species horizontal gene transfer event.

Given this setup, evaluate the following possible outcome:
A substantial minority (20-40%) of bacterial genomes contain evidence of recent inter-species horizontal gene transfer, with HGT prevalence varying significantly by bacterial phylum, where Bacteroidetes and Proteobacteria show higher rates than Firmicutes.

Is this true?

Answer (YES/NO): NO